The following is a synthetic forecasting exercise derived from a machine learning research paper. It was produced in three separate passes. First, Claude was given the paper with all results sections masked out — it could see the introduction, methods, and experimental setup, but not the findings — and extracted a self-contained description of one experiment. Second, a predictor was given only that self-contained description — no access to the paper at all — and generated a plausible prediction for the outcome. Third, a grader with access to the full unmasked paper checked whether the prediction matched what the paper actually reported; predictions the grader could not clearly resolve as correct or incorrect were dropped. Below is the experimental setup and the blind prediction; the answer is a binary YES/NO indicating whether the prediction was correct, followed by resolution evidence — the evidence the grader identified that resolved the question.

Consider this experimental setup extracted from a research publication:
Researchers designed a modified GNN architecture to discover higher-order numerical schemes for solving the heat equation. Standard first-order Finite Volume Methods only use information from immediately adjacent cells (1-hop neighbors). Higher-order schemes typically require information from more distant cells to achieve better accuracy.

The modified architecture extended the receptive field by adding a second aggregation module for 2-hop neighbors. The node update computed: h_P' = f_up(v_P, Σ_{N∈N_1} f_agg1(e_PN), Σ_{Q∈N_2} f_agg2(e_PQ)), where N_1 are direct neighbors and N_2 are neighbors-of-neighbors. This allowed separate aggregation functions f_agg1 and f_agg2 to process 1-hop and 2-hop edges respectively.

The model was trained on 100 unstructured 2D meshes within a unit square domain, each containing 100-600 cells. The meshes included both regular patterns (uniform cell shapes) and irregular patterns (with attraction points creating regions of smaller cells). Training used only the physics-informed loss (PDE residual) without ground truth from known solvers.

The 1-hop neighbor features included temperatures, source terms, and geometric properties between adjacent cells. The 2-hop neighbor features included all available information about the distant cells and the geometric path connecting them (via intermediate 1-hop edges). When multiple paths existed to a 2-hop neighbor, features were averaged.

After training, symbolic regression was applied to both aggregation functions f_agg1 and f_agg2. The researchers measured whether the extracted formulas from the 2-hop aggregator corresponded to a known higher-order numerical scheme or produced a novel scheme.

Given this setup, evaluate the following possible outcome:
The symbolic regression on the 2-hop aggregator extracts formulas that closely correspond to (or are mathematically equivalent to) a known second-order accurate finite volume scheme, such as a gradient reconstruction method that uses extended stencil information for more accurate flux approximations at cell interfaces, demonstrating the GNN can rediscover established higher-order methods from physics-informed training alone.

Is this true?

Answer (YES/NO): NO